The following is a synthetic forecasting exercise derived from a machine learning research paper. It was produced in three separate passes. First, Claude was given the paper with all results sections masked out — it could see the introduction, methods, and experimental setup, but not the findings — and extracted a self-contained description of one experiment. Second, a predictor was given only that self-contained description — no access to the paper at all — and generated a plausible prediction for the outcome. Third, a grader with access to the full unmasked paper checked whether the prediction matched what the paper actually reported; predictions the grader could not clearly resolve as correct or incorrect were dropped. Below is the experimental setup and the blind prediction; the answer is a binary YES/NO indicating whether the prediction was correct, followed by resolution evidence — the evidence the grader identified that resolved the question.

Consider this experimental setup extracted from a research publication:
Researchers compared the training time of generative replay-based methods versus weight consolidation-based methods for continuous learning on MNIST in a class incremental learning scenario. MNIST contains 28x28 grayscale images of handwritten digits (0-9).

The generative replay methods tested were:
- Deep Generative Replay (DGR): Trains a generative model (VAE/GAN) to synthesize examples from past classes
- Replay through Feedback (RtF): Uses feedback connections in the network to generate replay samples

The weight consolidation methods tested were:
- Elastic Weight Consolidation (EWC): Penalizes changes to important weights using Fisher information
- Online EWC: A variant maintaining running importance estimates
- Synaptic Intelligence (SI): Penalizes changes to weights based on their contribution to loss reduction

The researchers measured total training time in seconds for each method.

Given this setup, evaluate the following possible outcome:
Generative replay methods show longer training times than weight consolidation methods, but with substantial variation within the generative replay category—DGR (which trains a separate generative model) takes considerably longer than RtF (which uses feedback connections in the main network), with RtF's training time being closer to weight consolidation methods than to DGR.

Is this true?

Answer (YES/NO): NO